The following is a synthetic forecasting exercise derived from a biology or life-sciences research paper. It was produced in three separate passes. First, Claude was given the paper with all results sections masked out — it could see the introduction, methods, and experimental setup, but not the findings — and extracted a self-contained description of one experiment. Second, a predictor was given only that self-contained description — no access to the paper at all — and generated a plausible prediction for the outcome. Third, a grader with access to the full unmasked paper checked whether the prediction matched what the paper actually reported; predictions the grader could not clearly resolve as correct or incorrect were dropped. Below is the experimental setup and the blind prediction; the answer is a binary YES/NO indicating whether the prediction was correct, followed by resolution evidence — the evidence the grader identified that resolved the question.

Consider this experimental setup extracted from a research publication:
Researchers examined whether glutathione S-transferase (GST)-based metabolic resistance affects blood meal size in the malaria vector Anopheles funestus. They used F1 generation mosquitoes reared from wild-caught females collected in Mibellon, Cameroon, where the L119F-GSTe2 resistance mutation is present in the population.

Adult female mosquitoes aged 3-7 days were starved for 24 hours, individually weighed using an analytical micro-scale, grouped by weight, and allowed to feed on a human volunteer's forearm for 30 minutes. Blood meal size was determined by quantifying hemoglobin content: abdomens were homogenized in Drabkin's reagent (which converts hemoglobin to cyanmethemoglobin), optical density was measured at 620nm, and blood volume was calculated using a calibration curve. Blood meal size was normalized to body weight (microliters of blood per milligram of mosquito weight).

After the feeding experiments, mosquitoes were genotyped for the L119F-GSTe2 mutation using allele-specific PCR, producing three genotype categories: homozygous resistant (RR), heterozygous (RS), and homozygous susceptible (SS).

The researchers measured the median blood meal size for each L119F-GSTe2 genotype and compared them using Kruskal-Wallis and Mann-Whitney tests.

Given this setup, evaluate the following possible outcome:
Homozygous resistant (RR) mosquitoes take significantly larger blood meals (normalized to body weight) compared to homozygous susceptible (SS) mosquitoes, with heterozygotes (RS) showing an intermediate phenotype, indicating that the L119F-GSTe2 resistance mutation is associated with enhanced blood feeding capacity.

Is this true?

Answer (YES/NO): NO